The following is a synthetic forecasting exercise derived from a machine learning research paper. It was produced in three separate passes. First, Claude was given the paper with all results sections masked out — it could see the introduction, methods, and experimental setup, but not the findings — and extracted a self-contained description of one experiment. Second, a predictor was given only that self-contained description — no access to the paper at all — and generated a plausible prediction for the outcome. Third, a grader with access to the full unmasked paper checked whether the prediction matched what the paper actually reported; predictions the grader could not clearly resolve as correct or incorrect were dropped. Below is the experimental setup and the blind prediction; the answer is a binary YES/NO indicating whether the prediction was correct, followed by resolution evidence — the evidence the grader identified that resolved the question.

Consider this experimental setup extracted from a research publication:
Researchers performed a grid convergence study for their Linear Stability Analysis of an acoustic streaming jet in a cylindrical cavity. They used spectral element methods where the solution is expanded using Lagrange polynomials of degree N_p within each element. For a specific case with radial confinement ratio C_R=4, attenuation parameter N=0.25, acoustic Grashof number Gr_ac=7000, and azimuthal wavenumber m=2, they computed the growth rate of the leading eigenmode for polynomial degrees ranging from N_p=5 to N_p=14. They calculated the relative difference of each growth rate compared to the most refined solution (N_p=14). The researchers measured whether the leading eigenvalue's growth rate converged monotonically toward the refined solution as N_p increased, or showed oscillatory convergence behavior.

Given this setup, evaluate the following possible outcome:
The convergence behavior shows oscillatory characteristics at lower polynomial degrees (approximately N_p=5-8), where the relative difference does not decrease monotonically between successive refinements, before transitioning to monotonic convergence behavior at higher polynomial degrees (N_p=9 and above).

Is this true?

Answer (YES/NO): NO